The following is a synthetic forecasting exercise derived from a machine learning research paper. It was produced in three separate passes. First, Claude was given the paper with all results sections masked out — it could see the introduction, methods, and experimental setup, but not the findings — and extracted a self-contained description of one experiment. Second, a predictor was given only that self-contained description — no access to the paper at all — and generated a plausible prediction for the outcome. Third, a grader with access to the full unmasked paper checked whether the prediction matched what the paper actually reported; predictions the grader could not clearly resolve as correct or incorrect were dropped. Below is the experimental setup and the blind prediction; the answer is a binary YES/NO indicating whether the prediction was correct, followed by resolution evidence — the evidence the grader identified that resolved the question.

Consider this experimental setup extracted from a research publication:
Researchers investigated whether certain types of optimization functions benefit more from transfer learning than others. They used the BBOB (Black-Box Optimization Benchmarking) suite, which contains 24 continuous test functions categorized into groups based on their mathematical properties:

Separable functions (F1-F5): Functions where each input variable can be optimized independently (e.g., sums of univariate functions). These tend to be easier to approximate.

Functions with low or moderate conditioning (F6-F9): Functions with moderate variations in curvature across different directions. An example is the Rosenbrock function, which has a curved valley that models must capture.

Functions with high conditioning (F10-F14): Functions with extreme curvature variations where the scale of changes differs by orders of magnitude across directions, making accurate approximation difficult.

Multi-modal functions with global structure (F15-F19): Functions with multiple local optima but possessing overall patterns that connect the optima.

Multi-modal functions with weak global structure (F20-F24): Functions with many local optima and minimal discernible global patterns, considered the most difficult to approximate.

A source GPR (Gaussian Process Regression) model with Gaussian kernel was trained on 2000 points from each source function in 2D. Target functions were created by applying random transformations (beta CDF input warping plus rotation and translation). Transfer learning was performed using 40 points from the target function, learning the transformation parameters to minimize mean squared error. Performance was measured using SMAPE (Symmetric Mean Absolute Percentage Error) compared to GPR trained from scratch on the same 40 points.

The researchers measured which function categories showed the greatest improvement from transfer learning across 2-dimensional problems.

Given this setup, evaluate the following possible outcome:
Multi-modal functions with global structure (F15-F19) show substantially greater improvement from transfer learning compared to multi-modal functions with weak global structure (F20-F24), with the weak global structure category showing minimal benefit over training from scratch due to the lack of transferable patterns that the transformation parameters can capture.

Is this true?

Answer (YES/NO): NO